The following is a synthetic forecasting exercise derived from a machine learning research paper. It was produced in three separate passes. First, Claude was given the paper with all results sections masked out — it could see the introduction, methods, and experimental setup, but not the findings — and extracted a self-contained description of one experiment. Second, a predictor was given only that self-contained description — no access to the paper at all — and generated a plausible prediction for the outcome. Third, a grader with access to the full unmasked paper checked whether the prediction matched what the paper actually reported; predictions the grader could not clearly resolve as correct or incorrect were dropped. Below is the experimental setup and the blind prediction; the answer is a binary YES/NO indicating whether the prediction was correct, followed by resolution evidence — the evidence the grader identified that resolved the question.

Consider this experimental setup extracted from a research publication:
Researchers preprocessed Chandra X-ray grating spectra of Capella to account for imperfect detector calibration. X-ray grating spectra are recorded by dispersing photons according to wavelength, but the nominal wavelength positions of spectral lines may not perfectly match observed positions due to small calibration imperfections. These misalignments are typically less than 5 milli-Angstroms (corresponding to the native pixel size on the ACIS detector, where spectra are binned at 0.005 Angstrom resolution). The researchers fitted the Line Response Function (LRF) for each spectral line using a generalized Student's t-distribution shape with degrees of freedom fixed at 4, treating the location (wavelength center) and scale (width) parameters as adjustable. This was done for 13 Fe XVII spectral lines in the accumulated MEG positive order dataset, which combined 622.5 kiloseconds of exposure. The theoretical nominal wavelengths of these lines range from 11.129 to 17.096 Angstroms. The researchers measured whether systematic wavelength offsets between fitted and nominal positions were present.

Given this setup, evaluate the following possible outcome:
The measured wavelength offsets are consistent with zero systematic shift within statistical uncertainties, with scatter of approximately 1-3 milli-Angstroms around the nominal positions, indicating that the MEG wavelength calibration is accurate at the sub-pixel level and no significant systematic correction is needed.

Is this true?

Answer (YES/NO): NO